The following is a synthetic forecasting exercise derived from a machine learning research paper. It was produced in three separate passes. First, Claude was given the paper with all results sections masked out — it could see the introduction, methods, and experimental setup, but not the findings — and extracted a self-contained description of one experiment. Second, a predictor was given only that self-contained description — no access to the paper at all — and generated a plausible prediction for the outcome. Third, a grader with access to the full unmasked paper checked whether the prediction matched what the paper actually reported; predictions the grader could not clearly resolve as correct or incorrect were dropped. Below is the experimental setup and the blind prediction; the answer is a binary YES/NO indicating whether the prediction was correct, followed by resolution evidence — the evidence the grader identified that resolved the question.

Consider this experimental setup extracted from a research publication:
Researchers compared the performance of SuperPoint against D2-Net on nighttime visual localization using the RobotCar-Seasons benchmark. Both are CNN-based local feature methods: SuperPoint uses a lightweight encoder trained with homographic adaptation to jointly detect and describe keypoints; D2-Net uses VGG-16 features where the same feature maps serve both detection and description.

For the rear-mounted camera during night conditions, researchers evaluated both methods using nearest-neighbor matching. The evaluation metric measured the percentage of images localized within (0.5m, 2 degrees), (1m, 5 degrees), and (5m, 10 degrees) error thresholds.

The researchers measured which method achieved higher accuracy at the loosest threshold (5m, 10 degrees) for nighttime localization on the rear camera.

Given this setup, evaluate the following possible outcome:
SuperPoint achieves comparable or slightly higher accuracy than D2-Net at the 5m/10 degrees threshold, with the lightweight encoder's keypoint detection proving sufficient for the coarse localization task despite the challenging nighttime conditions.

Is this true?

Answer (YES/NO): NO